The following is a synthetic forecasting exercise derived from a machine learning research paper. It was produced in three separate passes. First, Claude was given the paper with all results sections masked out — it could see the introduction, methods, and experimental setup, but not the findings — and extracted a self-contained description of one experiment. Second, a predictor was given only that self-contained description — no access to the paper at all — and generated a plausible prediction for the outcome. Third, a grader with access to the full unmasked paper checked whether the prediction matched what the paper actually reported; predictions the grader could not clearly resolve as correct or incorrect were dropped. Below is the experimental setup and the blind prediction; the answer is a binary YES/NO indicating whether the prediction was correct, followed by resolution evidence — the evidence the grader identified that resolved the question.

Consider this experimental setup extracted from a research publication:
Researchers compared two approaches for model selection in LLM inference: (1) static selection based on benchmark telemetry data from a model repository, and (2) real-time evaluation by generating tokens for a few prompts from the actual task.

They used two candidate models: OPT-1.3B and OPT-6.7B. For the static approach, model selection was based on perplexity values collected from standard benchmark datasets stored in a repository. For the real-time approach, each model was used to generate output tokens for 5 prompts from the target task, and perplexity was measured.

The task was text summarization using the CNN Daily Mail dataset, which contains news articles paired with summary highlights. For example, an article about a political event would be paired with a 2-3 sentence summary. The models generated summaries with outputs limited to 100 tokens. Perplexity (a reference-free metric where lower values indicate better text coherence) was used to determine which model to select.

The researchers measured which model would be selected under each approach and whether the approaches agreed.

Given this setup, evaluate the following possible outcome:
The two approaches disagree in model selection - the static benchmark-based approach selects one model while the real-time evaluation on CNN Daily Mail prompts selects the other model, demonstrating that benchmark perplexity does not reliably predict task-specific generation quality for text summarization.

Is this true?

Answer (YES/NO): YES